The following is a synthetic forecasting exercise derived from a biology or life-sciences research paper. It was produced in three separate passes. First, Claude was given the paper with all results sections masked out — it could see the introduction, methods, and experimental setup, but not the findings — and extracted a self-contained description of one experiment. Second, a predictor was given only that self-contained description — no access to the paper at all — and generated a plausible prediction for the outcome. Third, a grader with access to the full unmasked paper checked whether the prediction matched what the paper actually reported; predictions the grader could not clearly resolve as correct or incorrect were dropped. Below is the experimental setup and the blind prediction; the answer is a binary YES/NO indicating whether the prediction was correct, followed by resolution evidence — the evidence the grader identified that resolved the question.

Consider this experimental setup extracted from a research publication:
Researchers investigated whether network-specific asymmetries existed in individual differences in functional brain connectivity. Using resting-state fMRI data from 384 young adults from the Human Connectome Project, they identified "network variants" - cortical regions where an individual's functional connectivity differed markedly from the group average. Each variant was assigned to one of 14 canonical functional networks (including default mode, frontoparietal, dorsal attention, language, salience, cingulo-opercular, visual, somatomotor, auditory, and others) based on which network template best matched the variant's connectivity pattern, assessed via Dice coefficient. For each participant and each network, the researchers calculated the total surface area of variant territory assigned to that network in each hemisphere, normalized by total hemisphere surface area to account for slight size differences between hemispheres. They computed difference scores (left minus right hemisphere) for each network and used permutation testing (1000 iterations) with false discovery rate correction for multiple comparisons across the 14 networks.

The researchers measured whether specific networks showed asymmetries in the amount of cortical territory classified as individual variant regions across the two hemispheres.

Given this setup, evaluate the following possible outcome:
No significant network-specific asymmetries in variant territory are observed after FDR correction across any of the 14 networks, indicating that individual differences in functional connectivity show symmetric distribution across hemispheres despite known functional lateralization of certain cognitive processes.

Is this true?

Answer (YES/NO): NO